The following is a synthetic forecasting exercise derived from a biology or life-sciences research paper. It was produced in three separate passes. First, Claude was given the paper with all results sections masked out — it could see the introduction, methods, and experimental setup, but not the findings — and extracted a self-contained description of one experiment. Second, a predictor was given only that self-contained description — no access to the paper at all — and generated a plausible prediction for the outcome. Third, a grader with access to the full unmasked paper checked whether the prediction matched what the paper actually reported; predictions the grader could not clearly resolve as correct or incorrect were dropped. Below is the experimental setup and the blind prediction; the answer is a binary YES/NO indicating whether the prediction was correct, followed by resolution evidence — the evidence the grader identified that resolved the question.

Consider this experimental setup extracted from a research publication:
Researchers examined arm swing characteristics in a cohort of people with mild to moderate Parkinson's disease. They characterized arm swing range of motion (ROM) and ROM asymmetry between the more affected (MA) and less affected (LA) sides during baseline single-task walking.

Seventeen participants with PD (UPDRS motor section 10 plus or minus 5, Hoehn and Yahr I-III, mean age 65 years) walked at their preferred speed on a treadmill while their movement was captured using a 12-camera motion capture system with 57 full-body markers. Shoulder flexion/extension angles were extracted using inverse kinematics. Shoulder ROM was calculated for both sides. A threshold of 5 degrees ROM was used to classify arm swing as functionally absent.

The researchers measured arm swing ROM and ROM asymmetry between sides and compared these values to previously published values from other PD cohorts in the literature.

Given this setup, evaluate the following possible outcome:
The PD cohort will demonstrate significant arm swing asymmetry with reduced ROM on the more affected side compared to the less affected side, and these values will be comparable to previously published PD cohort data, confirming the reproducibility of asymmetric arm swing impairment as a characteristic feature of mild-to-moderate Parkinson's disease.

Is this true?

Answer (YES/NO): NO